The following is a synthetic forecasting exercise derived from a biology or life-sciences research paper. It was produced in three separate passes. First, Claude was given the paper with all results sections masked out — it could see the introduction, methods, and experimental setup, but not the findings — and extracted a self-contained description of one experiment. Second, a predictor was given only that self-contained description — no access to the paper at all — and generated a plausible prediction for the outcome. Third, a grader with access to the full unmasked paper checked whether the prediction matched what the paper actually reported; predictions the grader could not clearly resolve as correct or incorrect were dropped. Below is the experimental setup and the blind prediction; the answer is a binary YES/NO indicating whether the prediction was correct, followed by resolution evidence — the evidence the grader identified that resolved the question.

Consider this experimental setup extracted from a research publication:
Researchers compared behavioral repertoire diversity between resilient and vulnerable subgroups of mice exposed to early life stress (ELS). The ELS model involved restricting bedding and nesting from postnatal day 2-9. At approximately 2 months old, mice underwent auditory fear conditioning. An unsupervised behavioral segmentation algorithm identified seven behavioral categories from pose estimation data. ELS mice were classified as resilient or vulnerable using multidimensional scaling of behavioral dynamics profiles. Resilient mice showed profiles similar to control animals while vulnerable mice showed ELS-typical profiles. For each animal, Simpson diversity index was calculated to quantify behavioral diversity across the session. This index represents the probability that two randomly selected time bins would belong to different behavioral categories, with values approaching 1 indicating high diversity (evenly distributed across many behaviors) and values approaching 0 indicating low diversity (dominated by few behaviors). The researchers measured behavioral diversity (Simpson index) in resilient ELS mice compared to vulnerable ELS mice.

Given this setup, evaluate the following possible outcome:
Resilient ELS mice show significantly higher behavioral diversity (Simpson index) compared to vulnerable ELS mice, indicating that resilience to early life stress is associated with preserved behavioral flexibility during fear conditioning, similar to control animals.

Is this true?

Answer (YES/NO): YES